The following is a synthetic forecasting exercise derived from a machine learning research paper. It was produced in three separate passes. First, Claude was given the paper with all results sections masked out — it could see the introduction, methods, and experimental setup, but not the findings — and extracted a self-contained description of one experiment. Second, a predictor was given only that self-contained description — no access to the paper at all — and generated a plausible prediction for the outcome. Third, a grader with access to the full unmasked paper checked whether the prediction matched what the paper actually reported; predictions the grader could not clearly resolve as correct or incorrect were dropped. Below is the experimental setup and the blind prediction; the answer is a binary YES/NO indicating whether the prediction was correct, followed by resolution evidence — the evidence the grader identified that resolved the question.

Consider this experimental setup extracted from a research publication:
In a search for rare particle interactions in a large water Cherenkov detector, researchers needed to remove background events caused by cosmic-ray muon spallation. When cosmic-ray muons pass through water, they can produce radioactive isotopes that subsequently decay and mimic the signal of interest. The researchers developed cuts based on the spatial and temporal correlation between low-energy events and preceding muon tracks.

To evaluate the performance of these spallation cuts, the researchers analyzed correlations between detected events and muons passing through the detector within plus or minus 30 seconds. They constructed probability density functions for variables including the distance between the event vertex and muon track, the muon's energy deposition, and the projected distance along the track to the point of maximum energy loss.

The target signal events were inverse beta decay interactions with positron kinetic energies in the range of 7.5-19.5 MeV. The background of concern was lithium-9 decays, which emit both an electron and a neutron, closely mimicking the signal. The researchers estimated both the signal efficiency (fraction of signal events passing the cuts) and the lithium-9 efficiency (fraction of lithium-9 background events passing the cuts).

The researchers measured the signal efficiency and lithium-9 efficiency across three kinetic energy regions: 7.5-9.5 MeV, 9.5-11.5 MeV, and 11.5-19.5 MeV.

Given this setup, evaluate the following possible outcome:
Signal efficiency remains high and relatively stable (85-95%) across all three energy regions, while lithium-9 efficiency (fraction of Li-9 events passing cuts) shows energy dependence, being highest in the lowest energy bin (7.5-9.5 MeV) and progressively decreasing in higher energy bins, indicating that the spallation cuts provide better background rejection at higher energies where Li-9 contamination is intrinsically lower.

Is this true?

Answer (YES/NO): NO